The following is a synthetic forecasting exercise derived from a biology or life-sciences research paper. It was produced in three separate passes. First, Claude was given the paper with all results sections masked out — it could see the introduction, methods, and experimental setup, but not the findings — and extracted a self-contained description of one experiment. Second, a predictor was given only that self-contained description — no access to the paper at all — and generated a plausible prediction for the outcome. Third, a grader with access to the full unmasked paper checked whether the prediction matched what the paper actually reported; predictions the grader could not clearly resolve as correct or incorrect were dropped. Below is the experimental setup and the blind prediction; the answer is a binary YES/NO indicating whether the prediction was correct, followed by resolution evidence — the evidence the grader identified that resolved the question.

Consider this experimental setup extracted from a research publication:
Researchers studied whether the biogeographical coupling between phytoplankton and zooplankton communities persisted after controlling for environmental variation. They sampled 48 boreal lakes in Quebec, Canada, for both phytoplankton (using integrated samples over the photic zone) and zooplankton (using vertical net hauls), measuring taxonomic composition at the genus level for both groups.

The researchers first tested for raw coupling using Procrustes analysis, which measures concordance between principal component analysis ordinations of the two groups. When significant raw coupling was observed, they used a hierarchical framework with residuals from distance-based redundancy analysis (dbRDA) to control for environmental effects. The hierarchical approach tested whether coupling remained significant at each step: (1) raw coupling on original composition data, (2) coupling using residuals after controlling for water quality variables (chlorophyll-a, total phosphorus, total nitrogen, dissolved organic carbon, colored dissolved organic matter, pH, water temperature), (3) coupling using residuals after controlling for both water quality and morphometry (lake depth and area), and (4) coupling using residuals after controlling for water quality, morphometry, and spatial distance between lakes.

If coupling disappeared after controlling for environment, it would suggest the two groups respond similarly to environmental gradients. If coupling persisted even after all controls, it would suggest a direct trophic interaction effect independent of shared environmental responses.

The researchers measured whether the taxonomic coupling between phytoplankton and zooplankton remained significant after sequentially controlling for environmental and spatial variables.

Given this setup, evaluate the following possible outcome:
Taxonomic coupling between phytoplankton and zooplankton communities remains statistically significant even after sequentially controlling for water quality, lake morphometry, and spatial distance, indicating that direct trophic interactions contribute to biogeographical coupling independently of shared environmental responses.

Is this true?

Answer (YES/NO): NO